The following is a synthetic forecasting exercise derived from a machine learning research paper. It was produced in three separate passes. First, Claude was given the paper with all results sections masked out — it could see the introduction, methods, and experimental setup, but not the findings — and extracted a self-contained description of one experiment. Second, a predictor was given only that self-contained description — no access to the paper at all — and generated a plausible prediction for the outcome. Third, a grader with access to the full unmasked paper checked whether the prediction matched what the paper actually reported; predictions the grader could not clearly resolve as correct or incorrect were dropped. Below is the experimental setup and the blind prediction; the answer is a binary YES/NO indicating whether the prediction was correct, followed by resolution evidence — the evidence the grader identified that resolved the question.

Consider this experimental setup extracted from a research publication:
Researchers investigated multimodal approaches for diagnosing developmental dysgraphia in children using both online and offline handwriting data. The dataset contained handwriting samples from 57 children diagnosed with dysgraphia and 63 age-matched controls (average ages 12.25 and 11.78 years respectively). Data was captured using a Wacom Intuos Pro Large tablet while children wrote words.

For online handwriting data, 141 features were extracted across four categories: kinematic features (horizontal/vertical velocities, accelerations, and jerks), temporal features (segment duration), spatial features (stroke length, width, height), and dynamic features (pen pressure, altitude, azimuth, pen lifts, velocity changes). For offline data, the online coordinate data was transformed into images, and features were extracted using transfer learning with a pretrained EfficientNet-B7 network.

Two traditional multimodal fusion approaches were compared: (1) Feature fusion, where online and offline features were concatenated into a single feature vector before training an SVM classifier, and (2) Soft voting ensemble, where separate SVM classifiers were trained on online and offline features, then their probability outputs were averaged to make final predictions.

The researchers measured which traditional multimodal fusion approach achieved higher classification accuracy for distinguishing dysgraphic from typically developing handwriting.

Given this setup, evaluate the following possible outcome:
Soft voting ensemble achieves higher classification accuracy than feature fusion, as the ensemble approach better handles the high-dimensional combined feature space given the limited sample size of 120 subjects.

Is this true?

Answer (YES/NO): NO